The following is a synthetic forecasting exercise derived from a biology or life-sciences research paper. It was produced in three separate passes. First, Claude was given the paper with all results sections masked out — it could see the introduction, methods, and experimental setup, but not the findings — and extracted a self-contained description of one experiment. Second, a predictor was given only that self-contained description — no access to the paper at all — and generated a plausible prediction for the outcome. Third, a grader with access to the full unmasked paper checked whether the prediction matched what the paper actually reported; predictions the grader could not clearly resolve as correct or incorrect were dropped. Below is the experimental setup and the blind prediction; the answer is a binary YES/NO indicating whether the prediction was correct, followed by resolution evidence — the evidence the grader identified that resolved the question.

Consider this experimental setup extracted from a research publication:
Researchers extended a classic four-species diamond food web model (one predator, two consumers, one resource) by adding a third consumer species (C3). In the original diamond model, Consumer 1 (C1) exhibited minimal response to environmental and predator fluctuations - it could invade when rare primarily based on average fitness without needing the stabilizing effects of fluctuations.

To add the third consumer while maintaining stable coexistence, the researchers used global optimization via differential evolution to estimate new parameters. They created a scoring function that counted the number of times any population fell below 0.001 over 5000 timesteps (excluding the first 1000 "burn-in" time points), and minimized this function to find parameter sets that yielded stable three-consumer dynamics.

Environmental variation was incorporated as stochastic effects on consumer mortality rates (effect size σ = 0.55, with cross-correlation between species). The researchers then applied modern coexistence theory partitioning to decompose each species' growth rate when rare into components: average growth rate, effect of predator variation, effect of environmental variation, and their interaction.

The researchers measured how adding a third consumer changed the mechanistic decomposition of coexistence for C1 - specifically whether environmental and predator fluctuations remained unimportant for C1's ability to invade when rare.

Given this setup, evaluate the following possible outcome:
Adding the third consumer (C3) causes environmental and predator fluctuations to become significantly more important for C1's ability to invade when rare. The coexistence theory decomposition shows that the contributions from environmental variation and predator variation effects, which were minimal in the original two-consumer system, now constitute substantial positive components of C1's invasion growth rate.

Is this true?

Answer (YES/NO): NO